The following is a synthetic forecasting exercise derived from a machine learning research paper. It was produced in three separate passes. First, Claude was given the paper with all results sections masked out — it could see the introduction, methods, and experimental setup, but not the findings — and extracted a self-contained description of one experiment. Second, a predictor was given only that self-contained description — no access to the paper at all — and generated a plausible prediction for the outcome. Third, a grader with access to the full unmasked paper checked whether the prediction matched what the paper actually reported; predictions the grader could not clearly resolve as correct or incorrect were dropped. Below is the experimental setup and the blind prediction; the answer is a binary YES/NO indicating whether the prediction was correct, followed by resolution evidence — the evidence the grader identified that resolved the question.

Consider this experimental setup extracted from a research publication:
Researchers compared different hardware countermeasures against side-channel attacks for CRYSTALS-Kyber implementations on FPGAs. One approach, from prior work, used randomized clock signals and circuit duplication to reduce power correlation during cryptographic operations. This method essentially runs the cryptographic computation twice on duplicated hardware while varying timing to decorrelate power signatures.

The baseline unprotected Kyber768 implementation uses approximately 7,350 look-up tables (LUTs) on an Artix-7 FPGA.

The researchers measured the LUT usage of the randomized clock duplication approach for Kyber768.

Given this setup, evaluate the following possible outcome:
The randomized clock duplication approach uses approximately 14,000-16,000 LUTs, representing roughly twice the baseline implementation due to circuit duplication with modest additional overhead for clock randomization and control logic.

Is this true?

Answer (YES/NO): YES